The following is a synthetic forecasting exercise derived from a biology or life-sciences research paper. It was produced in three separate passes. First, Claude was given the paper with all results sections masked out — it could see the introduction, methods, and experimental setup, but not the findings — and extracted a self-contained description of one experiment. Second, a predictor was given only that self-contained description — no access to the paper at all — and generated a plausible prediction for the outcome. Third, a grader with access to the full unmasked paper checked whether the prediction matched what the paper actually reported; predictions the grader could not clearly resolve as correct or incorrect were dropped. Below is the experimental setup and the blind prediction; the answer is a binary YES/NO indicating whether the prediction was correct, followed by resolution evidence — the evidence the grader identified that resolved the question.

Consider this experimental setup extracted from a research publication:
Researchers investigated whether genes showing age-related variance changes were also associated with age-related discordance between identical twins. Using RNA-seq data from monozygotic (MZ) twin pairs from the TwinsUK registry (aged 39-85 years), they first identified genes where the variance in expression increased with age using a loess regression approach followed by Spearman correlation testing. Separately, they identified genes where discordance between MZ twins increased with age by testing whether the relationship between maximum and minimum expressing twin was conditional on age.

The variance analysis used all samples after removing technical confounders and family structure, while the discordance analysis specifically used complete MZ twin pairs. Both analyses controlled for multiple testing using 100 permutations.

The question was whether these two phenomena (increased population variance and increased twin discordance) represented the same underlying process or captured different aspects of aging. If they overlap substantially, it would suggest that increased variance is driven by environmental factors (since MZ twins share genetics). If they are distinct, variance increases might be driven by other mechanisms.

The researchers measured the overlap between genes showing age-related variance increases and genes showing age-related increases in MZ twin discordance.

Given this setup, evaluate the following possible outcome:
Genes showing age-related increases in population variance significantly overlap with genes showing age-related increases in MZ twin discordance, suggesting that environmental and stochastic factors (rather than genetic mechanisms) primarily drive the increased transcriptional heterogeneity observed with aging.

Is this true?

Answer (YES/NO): NO